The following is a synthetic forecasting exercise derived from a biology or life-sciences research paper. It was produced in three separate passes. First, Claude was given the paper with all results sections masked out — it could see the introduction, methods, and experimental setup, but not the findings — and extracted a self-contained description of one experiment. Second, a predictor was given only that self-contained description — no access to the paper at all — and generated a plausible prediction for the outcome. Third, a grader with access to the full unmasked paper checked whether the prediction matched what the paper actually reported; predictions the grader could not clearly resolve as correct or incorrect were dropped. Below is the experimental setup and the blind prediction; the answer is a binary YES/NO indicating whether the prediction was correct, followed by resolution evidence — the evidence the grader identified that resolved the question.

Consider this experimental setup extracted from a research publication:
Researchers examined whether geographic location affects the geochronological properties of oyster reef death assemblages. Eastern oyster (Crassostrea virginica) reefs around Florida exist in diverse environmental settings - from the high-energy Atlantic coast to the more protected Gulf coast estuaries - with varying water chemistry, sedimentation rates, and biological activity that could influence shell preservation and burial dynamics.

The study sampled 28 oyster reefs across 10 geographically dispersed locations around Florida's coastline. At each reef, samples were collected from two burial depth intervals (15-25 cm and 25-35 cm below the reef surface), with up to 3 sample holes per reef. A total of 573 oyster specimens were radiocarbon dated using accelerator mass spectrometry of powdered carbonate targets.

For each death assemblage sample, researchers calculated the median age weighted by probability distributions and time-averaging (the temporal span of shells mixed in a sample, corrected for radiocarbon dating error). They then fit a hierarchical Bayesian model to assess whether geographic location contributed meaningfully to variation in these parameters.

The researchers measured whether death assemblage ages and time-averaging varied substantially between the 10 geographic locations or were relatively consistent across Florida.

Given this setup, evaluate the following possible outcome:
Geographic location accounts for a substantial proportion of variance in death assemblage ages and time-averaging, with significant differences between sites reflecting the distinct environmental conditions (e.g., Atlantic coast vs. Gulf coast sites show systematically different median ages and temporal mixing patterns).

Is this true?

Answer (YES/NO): NO